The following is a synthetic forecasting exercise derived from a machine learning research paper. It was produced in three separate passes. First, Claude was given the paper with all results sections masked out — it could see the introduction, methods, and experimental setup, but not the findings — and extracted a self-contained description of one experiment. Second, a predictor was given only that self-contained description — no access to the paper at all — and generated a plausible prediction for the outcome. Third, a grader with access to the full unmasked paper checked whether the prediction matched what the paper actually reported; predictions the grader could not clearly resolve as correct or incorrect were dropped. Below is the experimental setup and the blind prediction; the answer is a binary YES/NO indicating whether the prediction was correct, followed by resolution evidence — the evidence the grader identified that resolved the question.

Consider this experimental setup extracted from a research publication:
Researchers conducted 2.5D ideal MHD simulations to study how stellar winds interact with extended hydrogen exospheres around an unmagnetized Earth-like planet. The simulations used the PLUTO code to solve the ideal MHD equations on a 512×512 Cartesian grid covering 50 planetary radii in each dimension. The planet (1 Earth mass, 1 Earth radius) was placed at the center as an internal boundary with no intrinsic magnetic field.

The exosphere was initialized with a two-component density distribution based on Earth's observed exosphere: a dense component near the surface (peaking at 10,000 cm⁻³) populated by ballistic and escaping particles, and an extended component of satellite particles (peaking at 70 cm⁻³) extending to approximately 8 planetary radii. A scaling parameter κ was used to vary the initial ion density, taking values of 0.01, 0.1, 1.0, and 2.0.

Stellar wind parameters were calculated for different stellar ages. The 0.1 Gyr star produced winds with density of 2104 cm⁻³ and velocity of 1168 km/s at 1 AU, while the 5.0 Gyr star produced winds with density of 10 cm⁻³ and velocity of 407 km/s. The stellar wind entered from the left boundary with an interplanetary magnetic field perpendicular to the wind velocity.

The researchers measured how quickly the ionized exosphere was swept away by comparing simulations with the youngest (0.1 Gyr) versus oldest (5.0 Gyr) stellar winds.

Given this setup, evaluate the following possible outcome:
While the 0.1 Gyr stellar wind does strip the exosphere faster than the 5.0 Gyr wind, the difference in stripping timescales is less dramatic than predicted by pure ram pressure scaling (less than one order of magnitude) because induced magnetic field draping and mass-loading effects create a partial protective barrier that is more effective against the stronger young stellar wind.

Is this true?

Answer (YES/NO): NO